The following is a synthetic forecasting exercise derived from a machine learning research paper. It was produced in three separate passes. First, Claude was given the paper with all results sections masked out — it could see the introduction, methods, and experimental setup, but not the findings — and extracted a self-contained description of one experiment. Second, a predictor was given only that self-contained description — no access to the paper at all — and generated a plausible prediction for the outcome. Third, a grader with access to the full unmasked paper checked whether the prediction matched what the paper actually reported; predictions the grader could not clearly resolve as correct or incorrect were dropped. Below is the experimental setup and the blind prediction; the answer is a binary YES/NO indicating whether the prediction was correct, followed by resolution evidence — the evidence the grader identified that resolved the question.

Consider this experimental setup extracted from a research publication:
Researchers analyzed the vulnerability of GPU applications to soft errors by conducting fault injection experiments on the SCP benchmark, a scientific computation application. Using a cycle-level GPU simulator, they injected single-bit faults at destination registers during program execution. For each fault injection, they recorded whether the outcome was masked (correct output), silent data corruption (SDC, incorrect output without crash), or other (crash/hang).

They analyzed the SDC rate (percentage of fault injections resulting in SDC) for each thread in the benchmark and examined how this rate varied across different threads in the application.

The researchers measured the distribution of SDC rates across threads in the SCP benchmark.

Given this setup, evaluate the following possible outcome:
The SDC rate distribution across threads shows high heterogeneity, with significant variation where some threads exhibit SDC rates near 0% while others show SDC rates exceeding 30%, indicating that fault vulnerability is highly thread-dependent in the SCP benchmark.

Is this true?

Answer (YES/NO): NO